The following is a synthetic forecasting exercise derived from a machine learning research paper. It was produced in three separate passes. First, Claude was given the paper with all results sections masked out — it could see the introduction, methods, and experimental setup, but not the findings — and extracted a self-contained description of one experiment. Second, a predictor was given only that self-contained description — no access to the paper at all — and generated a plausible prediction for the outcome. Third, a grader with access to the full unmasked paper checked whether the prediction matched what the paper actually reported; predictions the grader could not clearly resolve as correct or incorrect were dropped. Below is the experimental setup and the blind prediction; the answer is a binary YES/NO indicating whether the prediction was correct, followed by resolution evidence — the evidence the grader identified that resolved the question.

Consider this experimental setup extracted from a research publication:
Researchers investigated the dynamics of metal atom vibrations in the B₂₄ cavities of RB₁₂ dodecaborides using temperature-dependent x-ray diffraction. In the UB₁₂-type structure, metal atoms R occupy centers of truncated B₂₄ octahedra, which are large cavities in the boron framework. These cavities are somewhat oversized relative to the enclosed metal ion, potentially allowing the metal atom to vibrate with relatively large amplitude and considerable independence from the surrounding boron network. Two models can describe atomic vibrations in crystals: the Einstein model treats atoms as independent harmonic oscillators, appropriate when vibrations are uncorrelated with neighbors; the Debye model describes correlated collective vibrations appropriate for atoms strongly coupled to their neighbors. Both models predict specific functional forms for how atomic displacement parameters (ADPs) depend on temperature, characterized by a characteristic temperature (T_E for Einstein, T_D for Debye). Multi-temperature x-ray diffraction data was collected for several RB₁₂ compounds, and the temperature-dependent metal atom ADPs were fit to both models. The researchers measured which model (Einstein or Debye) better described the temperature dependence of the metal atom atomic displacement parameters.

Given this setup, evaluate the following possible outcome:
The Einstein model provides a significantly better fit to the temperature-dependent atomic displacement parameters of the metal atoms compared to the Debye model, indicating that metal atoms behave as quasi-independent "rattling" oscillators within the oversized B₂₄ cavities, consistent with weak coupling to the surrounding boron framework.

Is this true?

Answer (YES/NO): YES